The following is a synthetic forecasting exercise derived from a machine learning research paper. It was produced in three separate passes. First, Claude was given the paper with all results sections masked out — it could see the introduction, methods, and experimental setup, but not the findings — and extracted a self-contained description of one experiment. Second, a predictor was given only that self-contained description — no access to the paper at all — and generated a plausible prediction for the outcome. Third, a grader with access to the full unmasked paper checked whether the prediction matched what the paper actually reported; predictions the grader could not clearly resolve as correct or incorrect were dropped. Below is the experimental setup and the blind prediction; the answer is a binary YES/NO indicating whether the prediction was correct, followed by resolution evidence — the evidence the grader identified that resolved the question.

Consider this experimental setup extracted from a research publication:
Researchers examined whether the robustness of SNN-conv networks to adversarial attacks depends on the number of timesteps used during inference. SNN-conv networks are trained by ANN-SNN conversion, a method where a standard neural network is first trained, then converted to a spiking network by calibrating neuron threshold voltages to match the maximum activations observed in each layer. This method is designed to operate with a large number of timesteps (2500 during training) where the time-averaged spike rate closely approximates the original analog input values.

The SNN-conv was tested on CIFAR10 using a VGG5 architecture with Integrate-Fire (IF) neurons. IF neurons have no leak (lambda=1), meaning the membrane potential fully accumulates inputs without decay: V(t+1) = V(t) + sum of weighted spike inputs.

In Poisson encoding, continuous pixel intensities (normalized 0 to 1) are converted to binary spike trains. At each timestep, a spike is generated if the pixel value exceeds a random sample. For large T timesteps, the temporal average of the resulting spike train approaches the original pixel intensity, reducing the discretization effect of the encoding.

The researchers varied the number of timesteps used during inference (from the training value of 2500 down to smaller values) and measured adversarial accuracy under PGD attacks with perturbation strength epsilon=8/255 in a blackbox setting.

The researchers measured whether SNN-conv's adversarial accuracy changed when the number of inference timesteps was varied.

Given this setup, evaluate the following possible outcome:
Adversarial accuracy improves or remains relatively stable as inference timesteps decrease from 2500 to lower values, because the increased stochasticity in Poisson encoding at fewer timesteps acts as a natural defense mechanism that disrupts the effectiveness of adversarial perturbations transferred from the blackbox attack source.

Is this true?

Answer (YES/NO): NO